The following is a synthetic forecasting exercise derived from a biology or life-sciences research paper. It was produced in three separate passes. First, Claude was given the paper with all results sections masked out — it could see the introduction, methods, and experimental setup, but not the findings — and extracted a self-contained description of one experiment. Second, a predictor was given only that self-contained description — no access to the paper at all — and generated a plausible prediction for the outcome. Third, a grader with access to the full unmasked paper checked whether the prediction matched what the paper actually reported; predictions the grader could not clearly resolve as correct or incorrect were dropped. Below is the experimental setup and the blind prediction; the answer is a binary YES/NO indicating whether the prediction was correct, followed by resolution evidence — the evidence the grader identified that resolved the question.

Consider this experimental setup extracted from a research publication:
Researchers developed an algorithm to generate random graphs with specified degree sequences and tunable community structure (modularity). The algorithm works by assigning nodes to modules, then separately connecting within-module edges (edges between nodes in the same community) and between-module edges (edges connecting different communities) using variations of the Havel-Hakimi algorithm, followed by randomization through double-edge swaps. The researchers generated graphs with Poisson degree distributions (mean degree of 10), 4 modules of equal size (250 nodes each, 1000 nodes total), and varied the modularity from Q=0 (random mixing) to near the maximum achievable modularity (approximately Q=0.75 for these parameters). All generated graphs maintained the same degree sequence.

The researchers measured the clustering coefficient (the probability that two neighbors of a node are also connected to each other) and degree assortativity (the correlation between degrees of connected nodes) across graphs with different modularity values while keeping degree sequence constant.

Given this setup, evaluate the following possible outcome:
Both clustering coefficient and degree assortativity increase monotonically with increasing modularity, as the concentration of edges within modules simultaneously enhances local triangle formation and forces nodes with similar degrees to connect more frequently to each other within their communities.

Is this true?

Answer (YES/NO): NO